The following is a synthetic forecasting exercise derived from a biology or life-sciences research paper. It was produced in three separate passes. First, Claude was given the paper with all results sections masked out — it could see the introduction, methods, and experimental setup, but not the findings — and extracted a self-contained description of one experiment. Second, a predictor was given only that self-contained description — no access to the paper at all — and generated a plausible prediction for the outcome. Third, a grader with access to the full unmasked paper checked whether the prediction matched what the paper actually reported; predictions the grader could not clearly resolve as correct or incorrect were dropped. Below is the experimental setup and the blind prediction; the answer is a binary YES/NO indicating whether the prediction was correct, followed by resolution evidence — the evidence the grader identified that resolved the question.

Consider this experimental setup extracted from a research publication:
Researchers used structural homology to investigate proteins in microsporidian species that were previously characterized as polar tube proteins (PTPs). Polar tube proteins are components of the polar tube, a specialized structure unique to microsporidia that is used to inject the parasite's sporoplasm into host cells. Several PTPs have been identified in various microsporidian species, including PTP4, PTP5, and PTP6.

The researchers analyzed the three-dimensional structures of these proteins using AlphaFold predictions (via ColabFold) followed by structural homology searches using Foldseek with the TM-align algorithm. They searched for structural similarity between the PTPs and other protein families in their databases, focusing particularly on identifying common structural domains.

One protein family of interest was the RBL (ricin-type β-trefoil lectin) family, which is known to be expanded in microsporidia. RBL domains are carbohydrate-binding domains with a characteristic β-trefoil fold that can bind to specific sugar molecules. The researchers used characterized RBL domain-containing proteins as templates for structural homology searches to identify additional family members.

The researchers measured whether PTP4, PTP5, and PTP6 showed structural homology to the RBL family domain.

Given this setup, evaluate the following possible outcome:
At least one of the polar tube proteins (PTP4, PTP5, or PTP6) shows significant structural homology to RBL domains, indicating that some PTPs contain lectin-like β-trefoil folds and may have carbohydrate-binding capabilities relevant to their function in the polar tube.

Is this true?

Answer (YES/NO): YES